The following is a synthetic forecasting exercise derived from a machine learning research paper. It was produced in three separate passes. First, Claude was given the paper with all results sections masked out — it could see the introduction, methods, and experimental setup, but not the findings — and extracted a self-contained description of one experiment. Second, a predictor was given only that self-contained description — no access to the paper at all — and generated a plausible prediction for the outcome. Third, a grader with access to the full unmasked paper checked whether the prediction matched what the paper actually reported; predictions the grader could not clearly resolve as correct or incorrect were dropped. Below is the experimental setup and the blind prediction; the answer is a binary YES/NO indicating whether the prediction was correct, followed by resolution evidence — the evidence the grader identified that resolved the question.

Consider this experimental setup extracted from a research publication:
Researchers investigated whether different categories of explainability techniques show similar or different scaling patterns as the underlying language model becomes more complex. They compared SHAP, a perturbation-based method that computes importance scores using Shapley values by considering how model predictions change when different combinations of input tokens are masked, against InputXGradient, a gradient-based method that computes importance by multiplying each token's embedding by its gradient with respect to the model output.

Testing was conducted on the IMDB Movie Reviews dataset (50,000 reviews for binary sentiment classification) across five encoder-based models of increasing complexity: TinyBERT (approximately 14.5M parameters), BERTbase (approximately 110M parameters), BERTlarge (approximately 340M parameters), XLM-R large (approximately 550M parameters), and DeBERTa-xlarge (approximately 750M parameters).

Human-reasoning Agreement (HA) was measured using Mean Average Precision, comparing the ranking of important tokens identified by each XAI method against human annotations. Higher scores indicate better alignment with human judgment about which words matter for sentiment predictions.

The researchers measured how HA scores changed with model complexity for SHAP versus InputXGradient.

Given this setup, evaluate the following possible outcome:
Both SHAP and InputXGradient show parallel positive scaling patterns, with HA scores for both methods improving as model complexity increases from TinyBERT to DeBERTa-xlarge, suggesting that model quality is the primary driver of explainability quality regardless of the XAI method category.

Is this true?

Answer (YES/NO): YES